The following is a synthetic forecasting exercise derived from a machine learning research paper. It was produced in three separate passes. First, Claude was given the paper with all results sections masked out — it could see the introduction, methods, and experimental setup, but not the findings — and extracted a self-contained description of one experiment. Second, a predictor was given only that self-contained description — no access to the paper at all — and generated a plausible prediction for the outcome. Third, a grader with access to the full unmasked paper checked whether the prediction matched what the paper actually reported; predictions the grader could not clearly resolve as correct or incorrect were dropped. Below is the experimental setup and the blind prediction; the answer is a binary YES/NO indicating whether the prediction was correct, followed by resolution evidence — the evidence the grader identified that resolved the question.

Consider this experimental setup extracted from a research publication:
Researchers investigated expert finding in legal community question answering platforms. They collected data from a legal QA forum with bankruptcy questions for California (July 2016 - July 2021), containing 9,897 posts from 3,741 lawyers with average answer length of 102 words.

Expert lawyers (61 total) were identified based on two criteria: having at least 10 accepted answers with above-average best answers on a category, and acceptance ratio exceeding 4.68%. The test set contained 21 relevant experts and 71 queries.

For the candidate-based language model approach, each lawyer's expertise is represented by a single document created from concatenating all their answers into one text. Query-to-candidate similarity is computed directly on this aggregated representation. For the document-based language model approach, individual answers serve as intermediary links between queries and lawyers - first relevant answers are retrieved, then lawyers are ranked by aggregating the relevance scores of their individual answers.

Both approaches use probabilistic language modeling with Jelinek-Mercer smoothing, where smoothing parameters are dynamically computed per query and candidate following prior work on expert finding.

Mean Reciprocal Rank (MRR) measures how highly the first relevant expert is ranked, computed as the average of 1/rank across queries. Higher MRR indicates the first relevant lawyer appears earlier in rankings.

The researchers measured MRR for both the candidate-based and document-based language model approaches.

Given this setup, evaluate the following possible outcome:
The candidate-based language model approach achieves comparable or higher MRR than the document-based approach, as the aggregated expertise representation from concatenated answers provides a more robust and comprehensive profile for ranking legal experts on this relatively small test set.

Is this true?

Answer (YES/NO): YES